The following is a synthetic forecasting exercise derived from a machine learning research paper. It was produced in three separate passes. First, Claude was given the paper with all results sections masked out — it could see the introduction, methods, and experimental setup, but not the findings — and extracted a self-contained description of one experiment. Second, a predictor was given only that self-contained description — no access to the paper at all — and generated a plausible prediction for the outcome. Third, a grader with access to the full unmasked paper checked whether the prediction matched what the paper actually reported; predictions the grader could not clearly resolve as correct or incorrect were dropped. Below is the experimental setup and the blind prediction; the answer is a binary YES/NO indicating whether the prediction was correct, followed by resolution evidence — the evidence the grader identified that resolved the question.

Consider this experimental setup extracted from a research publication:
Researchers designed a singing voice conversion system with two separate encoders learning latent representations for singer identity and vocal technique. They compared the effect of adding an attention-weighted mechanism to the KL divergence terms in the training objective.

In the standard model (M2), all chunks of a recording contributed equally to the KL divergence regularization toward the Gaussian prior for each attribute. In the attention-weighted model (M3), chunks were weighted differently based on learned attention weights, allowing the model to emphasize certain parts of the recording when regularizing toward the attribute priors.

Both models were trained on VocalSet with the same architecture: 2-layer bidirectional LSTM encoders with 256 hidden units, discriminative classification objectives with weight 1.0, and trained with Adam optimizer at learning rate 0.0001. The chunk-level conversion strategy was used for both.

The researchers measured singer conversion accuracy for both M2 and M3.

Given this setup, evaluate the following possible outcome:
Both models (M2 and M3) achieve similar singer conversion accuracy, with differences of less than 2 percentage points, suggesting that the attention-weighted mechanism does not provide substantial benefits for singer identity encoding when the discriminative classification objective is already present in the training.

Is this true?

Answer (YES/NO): YES